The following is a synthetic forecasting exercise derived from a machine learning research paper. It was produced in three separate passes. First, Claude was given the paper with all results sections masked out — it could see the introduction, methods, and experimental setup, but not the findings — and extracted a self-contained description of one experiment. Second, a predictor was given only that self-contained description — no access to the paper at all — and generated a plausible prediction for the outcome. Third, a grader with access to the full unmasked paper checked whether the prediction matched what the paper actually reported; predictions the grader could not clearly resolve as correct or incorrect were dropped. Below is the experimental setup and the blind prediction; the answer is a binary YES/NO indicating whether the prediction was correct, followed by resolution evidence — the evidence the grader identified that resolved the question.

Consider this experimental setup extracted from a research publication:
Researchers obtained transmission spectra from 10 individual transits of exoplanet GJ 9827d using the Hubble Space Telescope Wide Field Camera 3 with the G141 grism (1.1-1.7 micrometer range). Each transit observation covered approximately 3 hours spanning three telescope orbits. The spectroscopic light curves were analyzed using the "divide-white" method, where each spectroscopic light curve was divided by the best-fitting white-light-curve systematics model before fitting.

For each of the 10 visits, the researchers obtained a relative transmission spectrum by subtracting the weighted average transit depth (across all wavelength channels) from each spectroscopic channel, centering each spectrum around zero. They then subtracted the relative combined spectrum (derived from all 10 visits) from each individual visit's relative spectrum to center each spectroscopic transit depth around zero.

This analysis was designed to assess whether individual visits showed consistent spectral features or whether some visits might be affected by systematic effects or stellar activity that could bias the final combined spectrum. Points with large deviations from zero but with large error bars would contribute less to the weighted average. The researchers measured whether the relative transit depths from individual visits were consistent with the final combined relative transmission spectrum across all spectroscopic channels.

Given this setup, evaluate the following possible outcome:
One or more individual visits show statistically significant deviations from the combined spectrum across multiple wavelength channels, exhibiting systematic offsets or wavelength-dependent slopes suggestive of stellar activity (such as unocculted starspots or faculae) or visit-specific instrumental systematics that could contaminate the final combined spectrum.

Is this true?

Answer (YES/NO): NO